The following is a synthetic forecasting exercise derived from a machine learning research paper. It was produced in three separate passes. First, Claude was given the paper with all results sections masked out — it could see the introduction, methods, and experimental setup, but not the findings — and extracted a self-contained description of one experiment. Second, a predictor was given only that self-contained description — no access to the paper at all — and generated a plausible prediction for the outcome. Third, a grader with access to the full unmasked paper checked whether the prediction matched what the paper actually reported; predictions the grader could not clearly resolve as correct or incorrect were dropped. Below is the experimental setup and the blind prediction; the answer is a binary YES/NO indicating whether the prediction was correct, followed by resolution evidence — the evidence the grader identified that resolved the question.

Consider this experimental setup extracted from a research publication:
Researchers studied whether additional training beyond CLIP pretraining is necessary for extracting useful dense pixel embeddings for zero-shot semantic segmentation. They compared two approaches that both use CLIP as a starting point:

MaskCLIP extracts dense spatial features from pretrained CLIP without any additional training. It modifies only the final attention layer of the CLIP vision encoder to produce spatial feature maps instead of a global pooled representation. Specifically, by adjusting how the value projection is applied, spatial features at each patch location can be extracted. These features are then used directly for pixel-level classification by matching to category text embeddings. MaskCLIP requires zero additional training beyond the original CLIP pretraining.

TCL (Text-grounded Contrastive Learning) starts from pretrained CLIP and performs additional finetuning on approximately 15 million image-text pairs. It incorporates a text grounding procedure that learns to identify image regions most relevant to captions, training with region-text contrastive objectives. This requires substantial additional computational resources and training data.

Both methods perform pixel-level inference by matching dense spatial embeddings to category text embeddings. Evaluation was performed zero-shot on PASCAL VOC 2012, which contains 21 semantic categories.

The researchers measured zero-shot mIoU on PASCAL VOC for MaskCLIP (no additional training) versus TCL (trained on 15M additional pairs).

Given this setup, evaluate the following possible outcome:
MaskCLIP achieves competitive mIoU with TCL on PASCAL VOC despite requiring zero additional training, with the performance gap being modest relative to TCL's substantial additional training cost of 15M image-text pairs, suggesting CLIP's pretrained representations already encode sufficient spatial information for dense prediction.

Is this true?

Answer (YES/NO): NO